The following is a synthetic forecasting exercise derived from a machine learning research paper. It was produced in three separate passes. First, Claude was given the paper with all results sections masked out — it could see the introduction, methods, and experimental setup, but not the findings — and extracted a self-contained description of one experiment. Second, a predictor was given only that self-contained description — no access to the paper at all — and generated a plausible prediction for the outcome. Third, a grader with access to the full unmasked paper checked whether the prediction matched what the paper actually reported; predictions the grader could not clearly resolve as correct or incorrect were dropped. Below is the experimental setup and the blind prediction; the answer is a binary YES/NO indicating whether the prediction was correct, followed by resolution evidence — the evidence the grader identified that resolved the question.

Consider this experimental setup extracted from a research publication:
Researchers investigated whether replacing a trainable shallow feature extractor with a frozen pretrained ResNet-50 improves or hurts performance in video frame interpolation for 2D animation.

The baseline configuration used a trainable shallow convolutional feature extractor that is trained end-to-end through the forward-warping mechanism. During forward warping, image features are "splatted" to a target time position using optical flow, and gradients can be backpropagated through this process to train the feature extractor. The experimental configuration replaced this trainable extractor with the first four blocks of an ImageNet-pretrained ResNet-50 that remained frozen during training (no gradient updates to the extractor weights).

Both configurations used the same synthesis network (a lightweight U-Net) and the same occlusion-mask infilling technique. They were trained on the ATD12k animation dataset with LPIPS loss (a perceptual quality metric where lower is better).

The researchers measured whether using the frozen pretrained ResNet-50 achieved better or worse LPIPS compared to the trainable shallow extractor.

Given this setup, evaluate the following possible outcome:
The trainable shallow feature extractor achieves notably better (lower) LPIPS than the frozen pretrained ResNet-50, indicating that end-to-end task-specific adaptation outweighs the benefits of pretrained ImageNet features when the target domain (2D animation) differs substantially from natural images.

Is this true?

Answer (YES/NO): NO